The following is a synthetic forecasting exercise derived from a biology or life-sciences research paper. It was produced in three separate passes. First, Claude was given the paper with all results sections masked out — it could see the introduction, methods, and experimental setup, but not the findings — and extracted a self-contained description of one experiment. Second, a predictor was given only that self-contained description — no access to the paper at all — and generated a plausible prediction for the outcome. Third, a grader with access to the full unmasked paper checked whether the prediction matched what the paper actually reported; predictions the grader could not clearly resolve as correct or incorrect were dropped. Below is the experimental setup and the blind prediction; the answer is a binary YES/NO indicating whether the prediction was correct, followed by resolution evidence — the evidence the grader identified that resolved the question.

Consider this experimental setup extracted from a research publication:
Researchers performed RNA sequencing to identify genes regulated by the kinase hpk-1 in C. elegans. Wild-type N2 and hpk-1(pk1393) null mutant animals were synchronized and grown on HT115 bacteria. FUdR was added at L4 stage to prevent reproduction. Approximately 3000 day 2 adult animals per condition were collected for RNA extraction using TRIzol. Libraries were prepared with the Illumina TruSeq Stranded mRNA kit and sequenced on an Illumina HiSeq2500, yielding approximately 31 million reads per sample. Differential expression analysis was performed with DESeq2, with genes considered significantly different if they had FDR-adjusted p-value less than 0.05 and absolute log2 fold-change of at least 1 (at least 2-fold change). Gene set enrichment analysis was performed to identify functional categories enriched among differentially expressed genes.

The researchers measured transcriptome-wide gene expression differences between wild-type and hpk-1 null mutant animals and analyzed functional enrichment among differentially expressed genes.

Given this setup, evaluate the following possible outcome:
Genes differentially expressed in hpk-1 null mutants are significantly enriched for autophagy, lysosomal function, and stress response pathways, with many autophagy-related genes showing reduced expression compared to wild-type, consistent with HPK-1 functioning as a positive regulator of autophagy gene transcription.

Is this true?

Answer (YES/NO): NO